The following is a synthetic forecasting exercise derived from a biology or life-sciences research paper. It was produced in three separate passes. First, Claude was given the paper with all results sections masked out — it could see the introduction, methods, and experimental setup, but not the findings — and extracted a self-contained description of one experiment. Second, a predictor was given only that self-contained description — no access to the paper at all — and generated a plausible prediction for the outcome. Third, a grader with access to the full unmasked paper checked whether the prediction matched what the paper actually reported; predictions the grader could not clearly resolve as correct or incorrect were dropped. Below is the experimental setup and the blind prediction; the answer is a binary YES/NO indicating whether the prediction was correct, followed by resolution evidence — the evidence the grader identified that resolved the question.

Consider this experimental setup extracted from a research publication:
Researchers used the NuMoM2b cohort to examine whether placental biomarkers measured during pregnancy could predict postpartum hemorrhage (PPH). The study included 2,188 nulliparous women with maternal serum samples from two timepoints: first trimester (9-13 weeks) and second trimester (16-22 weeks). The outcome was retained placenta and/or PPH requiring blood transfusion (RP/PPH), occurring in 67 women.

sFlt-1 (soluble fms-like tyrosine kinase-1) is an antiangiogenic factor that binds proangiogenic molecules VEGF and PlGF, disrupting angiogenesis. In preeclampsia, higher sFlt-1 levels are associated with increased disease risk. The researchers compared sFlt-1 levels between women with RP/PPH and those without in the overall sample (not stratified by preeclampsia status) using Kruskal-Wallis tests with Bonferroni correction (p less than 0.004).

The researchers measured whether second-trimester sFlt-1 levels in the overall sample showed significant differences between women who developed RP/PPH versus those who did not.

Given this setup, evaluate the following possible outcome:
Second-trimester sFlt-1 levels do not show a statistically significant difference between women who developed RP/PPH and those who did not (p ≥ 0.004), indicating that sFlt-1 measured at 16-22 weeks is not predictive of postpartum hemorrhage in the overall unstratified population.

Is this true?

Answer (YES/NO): NO